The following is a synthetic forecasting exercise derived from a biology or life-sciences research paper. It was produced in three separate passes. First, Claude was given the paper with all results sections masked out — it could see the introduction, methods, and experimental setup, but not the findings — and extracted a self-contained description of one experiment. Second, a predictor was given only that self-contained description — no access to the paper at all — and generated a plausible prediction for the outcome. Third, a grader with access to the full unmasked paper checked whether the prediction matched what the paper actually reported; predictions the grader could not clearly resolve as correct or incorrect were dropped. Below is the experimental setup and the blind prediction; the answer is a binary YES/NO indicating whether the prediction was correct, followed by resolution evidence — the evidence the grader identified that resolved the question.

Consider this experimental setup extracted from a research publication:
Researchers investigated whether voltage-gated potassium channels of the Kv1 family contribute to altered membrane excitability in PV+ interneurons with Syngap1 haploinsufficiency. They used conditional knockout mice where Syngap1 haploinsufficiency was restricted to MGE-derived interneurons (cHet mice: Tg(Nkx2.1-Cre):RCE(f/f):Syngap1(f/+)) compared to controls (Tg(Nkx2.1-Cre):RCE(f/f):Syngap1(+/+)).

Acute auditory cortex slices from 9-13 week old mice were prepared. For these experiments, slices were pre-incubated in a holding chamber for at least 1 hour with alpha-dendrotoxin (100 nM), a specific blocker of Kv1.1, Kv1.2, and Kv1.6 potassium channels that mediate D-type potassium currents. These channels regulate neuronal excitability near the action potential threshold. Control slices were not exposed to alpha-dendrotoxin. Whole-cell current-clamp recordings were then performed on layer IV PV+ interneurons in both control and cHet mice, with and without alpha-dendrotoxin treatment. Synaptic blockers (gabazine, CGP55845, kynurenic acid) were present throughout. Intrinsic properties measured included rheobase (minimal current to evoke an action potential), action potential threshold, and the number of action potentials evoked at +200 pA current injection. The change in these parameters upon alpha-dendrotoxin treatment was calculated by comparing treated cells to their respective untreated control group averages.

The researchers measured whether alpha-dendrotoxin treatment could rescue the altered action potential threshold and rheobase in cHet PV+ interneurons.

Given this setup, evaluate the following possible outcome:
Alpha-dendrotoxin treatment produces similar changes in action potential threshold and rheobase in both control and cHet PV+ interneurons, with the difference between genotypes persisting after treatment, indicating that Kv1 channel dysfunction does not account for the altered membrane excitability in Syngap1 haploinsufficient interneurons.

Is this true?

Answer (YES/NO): NO